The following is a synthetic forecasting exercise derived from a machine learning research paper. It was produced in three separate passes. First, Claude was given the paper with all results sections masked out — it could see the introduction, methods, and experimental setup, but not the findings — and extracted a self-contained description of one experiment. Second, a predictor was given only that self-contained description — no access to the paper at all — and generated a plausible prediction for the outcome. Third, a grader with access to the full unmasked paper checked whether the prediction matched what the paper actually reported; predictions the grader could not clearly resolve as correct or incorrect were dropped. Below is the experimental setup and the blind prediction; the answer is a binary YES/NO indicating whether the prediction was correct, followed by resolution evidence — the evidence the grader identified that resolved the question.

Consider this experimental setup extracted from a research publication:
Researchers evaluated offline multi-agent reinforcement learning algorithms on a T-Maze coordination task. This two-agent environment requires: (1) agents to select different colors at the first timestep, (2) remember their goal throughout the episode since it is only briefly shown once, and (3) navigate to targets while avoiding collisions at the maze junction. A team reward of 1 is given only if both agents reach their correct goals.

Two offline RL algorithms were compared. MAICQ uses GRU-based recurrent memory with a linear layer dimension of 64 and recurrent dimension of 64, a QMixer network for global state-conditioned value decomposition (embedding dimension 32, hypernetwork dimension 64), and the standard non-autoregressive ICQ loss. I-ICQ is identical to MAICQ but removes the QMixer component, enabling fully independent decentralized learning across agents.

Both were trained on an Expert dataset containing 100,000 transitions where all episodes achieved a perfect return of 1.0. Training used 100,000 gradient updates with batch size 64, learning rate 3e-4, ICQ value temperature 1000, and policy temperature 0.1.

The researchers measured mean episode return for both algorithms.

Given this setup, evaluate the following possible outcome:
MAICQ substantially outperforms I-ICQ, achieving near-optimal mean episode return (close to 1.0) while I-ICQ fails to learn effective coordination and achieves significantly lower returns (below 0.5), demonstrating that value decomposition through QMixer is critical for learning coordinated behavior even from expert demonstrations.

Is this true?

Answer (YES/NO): NO